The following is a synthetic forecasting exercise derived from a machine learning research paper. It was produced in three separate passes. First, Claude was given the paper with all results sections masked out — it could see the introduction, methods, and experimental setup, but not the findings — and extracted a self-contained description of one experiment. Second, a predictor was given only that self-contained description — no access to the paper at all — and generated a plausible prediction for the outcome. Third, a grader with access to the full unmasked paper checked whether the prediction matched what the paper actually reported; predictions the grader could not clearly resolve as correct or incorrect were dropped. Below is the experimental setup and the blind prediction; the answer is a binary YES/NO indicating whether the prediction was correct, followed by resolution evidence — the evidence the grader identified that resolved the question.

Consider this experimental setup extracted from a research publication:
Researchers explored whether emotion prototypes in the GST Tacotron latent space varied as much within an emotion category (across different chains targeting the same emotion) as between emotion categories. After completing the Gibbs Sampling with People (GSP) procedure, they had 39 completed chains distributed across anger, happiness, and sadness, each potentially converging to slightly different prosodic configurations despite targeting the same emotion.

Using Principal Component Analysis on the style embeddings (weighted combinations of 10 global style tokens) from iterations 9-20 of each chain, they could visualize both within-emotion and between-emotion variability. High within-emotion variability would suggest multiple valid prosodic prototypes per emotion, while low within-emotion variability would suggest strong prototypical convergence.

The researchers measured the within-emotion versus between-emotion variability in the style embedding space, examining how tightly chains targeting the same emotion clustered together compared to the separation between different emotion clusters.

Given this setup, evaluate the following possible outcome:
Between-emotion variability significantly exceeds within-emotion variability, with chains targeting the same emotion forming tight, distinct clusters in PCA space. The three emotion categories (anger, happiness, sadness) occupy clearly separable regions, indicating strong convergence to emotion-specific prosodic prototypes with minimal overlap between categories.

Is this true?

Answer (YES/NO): NO